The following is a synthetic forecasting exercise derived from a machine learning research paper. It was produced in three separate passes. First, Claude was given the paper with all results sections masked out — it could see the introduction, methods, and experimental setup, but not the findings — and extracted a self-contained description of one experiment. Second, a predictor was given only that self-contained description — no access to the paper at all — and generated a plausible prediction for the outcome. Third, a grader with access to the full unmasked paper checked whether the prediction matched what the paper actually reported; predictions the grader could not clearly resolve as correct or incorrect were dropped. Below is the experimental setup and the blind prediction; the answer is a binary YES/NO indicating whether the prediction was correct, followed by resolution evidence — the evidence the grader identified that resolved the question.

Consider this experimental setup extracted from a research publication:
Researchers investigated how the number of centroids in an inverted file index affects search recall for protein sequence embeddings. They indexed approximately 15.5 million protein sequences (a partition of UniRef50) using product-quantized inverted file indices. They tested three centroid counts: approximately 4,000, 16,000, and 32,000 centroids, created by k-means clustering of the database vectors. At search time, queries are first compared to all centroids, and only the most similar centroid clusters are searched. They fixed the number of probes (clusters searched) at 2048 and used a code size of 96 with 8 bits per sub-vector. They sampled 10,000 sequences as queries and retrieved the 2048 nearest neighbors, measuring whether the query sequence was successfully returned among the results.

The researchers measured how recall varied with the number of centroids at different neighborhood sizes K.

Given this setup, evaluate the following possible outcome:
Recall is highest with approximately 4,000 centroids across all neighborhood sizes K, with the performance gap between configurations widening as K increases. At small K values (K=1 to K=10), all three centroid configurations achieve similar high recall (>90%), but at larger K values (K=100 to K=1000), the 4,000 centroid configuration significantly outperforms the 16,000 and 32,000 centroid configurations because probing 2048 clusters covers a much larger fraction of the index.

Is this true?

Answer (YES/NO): NO